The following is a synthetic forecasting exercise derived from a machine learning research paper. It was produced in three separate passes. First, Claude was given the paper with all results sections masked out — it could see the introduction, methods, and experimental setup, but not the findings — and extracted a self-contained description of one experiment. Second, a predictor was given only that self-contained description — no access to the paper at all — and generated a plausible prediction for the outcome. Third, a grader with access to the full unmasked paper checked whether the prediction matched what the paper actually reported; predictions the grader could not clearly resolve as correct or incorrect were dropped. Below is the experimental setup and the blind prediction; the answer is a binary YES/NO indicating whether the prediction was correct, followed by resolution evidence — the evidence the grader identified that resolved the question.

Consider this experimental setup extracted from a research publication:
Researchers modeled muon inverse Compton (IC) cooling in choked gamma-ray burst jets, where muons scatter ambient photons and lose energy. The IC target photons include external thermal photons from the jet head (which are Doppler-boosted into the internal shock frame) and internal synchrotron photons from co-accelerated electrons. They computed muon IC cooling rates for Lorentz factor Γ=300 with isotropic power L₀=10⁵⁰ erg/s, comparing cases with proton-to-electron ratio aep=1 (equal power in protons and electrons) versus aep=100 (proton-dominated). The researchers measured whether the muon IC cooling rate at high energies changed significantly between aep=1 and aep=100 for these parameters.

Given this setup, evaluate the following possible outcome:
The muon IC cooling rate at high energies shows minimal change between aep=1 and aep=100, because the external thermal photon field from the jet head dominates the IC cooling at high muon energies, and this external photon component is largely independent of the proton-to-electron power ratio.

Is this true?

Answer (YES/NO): YES